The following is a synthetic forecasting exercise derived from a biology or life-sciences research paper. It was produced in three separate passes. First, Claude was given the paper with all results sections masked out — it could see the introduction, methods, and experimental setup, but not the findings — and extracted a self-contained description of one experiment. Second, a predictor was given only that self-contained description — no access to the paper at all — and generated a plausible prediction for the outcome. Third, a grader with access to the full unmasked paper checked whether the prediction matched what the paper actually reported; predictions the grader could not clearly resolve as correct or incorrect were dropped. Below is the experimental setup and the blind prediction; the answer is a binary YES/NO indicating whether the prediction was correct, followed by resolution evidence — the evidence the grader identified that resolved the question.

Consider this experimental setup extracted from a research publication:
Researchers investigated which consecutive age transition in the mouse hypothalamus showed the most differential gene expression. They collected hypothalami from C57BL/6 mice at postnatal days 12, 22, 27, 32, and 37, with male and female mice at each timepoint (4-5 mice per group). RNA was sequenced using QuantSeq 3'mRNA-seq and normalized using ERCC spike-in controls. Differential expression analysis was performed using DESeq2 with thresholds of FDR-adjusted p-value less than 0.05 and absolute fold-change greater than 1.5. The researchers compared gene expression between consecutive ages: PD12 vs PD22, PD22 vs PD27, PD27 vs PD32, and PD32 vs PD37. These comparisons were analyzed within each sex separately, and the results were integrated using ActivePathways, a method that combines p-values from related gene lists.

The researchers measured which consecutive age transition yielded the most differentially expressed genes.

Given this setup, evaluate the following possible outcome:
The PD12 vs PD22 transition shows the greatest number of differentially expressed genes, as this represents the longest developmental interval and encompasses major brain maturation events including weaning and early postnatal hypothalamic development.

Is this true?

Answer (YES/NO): YES